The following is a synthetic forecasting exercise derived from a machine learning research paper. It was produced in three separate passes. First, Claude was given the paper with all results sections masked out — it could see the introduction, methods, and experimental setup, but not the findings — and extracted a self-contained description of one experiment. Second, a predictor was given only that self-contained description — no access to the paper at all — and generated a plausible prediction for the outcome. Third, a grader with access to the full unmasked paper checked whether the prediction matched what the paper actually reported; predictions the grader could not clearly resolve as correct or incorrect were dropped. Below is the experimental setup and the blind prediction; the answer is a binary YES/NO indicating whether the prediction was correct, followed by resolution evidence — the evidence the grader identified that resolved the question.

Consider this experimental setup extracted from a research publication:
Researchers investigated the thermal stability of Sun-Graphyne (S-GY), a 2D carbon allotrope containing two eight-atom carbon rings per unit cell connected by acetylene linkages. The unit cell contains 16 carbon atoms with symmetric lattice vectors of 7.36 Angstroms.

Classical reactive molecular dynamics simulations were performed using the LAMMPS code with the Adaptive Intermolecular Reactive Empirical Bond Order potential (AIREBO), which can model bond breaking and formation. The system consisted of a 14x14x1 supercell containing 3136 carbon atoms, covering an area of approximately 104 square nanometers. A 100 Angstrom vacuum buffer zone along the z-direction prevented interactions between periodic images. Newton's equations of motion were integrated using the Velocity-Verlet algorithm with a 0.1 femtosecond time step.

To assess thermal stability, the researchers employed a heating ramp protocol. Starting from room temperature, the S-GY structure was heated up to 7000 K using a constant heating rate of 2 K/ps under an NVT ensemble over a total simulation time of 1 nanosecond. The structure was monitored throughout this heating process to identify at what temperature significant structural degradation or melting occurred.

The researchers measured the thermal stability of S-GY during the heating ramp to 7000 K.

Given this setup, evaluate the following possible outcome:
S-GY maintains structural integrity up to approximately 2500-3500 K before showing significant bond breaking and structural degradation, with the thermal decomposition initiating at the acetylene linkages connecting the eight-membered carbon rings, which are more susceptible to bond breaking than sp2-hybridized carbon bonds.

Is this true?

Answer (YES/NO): NO